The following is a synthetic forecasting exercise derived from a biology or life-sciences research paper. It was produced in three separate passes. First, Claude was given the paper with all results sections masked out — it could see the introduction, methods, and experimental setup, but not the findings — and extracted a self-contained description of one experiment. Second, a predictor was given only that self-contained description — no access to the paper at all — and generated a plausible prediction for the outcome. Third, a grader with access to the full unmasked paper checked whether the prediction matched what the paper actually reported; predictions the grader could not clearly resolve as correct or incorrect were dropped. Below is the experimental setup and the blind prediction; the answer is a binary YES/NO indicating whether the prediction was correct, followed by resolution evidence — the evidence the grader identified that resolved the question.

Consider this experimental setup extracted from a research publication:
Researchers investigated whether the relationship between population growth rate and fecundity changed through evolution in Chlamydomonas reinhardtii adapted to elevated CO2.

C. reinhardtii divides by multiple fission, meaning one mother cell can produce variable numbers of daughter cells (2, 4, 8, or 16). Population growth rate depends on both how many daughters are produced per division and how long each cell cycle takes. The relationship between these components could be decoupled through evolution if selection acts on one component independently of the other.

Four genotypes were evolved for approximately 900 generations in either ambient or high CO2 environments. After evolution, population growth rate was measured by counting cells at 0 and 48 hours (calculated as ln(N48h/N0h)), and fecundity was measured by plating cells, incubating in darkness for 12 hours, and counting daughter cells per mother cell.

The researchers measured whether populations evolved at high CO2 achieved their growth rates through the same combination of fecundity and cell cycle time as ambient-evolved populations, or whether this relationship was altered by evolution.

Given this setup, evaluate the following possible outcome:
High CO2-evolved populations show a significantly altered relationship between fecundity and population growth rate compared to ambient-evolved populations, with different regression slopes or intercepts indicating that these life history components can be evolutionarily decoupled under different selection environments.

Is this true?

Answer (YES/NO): YES